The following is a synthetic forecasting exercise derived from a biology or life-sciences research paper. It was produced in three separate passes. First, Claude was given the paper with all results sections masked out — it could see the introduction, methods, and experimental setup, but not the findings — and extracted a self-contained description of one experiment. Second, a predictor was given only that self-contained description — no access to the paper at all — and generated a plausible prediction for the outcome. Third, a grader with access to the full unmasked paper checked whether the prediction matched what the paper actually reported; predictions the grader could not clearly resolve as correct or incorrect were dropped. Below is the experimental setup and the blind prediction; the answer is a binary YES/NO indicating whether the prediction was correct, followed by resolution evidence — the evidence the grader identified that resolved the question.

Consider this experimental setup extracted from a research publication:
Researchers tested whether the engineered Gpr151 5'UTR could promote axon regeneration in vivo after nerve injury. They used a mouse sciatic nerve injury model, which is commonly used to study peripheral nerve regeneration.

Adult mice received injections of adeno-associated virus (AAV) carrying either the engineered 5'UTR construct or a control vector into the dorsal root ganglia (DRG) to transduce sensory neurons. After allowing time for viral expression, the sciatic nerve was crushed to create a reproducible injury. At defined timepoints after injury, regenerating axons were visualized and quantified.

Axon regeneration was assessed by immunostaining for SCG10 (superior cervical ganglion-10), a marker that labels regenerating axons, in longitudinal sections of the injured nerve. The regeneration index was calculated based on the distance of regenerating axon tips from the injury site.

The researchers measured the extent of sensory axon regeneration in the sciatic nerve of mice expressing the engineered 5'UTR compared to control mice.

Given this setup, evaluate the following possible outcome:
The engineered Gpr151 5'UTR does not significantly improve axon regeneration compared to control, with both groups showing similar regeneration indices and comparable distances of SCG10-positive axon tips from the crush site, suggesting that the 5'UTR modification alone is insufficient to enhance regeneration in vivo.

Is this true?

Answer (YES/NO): NO